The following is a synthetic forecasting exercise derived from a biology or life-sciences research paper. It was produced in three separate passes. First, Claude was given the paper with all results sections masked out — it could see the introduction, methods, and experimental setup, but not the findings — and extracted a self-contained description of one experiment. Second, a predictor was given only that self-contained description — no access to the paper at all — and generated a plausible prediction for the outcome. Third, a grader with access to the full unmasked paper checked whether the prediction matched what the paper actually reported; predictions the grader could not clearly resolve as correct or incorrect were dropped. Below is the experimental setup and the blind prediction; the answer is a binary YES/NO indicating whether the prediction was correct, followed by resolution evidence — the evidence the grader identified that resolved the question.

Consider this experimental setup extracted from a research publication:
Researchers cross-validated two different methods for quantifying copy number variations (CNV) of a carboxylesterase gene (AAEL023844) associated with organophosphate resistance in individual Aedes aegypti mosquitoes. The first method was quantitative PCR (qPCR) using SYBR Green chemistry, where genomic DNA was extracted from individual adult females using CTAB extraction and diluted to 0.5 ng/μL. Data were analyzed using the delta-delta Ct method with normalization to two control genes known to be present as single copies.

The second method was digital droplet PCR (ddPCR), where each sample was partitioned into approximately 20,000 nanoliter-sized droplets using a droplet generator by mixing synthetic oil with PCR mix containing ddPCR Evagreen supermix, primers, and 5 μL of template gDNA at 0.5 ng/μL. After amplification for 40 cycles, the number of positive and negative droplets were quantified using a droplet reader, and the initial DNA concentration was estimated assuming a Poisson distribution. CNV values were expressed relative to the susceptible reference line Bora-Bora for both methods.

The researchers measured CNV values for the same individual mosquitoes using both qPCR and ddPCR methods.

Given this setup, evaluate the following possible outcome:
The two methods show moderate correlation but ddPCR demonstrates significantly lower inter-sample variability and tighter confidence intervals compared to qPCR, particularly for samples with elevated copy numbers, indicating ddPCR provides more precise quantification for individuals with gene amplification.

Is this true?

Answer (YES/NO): NO